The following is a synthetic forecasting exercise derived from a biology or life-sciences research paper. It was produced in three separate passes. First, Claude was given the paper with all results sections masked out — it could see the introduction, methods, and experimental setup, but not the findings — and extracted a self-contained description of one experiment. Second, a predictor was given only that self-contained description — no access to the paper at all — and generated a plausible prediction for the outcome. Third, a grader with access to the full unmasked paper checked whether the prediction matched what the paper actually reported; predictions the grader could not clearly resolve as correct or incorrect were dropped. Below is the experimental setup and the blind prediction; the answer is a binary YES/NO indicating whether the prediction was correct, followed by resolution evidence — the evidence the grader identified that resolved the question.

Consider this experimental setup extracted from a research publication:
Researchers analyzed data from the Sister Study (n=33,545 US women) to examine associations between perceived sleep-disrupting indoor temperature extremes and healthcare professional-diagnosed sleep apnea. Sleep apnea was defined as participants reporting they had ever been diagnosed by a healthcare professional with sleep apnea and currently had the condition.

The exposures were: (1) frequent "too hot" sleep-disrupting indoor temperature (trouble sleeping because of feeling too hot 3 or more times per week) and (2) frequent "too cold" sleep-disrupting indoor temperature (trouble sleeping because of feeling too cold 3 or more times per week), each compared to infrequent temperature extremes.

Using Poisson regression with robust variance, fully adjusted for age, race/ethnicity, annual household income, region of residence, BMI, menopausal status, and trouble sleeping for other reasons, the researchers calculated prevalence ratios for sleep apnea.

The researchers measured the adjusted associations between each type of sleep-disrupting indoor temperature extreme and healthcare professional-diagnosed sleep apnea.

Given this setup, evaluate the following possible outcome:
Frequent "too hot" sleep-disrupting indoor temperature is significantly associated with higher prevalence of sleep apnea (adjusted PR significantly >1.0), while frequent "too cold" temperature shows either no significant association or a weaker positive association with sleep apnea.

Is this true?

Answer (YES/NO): NO